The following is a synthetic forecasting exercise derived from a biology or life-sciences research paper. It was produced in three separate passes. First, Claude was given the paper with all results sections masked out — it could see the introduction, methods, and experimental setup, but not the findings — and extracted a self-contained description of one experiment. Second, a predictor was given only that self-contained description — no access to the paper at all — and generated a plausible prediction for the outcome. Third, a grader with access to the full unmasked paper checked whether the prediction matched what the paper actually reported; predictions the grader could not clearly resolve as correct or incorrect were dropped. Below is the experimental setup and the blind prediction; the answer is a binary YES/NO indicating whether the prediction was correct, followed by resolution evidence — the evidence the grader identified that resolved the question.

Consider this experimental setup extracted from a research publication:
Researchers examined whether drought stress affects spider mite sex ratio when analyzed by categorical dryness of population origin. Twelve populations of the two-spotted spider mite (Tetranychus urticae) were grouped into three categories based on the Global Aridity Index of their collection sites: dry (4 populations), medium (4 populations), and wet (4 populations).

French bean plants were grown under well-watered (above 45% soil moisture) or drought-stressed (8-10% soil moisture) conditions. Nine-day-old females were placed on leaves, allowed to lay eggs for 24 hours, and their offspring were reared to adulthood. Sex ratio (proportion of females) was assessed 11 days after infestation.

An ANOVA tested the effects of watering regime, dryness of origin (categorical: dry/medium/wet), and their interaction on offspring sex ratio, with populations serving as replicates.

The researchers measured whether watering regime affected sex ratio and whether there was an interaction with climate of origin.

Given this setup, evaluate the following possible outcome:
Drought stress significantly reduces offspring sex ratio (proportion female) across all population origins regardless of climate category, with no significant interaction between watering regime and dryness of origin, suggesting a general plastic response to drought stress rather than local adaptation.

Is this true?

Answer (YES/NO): NO